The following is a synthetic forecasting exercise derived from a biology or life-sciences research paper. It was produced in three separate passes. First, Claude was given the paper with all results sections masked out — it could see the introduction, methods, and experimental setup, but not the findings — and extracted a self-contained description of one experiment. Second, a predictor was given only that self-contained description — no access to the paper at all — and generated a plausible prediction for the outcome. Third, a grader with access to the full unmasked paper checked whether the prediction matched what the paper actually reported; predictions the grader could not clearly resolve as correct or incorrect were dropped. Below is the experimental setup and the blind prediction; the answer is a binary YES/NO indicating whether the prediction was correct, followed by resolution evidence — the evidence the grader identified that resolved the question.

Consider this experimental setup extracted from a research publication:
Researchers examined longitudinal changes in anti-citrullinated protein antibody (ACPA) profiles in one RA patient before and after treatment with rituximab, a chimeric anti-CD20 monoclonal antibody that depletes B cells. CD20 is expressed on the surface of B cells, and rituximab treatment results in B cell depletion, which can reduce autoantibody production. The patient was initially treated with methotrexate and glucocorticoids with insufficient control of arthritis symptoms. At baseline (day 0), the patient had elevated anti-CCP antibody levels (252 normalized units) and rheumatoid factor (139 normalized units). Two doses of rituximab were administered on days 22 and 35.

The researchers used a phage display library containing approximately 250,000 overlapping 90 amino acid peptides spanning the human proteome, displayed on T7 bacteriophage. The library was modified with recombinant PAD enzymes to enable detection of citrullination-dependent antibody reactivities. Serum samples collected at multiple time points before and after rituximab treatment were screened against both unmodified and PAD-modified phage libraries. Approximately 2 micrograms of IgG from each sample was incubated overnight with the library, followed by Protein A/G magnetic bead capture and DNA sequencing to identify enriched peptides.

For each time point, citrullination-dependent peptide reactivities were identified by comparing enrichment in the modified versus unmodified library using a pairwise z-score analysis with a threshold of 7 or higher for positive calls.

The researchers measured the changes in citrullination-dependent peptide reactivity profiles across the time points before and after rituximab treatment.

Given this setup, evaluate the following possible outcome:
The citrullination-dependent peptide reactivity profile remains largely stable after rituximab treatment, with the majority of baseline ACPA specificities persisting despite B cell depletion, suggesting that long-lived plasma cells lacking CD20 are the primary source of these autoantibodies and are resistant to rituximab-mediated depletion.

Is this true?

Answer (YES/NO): NO